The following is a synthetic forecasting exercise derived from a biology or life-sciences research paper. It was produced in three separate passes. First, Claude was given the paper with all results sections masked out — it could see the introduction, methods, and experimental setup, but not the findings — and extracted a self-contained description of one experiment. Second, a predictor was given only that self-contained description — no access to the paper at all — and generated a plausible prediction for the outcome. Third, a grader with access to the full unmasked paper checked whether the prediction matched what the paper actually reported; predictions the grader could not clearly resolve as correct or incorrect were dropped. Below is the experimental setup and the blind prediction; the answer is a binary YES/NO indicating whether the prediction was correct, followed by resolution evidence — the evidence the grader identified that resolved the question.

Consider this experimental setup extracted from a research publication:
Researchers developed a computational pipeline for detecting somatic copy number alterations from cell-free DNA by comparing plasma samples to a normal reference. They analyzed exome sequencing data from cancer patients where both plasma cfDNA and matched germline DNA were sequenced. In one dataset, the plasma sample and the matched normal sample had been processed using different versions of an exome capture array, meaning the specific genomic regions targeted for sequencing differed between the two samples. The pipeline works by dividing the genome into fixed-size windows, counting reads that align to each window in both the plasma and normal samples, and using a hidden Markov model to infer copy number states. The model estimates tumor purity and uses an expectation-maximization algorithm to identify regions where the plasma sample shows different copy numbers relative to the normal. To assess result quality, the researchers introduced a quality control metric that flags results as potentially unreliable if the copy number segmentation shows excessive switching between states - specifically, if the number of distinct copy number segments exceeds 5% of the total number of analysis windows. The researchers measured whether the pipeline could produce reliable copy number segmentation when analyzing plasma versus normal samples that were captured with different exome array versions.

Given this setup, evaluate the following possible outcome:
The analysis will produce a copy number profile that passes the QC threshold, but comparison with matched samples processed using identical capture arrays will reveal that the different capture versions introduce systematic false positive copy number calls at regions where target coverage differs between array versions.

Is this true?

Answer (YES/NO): NO